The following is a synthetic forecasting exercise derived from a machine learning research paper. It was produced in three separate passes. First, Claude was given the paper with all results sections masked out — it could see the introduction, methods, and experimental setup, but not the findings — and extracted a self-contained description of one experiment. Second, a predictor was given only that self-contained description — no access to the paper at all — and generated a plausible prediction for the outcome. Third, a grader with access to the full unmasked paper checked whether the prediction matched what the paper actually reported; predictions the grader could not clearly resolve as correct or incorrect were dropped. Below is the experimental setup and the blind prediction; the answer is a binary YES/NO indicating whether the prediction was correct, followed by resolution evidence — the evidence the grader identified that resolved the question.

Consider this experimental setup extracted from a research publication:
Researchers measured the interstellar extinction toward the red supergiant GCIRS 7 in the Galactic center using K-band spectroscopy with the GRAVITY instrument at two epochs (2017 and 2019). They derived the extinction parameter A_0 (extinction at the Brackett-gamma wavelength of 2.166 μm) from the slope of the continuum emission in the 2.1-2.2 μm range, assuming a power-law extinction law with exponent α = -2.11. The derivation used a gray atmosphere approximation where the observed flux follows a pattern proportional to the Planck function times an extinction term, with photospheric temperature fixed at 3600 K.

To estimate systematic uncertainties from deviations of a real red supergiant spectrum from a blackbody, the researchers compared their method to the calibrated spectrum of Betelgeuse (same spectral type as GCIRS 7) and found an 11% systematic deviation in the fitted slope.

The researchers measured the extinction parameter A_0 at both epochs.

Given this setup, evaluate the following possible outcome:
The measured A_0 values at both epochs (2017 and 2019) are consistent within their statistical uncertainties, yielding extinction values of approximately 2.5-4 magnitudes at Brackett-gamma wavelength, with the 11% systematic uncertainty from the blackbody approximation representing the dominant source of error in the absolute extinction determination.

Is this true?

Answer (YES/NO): YES